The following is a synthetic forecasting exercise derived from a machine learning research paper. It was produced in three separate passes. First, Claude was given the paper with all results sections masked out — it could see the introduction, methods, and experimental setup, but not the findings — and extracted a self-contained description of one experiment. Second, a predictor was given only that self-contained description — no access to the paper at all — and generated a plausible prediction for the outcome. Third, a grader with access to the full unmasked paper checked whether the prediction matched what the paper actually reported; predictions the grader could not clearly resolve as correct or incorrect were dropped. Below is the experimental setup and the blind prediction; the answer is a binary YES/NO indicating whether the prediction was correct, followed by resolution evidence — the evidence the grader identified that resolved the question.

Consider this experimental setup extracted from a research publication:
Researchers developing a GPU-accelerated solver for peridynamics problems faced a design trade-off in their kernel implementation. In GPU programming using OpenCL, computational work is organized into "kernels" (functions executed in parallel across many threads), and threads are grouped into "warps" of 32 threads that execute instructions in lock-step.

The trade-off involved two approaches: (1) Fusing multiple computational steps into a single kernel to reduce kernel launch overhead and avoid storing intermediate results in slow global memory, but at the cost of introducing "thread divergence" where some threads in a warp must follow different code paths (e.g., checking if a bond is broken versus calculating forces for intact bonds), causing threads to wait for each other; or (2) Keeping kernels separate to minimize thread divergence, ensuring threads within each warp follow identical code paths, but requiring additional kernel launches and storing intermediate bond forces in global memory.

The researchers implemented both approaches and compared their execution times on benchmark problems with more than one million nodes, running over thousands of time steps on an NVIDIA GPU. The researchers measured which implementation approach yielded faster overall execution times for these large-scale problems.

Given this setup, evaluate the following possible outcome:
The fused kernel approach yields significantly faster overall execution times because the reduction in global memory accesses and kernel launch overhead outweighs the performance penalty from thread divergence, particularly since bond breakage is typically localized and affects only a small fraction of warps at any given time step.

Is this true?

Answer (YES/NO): NO